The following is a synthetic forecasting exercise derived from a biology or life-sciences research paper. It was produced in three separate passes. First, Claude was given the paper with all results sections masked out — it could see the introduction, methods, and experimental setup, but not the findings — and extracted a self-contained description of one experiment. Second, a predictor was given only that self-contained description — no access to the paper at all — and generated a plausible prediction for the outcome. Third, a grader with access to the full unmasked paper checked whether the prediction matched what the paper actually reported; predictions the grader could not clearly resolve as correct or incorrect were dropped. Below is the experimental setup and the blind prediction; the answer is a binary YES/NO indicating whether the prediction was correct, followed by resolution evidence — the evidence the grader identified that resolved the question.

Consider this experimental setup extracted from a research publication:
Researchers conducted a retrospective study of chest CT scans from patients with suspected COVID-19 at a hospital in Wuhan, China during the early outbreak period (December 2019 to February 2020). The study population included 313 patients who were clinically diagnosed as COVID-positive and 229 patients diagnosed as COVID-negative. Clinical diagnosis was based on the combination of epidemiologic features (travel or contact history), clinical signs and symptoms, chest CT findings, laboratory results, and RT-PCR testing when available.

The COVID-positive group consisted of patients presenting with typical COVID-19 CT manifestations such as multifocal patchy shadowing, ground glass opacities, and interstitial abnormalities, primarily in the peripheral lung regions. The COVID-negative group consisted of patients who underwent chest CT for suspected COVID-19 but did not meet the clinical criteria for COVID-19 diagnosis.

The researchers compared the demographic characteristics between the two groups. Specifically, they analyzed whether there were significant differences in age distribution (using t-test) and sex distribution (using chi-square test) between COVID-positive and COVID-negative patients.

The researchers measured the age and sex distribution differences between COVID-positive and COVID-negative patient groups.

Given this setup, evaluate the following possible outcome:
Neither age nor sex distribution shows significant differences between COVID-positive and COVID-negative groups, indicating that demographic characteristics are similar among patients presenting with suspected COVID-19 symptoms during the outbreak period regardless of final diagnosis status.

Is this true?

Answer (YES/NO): NO